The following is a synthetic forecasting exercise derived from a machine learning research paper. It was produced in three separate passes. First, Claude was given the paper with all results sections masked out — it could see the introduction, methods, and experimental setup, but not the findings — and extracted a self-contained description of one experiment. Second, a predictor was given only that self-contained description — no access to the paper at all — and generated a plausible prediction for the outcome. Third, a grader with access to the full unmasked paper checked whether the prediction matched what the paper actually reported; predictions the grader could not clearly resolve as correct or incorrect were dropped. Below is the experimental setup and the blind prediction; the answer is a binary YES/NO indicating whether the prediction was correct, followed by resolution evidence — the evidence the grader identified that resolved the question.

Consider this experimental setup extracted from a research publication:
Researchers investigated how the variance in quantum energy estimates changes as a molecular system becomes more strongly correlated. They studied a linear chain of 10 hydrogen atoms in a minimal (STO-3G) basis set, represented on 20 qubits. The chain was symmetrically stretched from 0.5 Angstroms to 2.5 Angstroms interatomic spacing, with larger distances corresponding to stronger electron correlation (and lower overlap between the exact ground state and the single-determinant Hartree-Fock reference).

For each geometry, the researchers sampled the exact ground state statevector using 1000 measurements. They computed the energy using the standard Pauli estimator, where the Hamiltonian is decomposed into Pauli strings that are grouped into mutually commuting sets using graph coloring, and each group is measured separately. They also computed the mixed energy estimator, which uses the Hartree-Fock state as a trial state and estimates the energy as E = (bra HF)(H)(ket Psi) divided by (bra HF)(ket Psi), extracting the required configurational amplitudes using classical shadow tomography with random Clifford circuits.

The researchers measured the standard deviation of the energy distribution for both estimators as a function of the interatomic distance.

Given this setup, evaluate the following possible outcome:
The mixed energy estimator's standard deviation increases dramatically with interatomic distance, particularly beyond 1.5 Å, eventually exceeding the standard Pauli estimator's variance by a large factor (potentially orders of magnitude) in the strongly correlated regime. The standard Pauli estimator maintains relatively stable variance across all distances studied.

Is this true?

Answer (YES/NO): NO